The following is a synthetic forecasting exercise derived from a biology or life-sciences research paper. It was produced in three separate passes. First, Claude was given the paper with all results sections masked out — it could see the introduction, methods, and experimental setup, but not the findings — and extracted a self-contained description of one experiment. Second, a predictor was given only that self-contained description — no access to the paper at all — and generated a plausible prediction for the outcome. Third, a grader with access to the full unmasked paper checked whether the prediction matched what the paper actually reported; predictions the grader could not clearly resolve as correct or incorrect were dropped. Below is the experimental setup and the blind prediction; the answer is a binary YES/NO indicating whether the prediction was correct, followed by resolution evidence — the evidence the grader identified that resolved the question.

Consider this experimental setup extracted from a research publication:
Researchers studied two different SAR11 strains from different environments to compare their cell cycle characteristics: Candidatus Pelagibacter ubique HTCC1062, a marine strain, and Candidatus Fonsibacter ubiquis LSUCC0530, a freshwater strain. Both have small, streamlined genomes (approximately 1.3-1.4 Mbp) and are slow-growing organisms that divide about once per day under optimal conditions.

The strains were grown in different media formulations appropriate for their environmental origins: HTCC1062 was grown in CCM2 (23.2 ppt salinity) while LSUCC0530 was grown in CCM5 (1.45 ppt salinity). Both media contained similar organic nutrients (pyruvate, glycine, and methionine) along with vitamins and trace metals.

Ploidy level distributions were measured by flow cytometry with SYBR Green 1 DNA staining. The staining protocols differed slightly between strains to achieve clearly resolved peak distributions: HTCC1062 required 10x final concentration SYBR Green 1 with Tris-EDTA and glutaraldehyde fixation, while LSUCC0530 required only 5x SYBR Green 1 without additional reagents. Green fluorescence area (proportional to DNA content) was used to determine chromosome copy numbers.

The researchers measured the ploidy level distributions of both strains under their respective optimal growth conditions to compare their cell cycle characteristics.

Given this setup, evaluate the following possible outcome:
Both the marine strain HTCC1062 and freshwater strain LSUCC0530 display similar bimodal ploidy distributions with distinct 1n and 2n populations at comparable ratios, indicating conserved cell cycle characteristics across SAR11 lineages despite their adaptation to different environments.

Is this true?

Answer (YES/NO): YES